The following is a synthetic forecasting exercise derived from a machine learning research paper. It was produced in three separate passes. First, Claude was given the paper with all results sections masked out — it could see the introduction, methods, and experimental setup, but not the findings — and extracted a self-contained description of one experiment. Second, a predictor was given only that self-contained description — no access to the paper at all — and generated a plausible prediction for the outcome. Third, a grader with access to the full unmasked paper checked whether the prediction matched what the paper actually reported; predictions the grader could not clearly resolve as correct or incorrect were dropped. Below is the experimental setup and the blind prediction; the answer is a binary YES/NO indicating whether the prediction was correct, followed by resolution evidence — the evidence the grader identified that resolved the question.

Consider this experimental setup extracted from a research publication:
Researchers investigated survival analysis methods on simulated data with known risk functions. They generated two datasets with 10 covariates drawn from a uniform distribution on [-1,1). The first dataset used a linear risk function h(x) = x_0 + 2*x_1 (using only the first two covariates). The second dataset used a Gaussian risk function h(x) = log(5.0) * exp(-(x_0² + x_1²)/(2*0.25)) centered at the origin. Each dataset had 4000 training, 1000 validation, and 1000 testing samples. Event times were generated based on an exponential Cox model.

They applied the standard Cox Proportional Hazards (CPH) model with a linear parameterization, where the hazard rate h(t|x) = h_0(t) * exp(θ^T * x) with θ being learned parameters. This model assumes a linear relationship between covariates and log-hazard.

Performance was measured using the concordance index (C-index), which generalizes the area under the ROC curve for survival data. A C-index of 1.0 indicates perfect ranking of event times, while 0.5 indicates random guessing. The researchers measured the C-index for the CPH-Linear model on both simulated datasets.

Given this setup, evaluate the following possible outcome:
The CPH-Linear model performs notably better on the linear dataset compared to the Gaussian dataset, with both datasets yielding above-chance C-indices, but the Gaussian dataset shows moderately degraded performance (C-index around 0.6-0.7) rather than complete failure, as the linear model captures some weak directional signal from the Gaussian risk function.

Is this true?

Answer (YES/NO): NO